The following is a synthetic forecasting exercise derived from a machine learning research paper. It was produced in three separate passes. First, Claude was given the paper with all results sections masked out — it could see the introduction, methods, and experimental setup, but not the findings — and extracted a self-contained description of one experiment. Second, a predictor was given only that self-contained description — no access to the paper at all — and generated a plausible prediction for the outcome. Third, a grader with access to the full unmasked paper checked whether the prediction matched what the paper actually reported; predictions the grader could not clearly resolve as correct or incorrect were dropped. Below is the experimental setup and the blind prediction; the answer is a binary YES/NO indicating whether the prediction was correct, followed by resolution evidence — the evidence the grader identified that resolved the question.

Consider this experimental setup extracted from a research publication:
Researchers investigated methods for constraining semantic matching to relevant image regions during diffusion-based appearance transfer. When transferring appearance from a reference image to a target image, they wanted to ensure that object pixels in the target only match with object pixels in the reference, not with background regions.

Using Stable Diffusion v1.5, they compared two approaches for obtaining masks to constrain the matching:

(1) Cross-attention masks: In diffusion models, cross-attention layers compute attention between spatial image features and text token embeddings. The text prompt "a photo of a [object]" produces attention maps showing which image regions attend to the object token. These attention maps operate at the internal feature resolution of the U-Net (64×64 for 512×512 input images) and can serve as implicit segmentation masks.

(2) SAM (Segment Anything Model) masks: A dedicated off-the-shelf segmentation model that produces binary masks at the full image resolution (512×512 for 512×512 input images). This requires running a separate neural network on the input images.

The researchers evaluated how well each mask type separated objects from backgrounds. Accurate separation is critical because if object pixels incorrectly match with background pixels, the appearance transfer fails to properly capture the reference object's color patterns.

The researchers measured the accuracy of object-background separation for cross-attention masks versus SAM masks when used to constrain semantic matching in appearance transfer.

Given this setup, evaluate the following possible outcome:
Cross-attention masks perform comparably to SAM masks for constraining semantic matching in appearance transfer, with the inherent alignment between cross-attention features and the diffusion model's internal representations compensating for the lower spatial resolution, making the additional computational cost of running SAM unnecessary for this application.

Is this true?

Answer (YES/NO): NO